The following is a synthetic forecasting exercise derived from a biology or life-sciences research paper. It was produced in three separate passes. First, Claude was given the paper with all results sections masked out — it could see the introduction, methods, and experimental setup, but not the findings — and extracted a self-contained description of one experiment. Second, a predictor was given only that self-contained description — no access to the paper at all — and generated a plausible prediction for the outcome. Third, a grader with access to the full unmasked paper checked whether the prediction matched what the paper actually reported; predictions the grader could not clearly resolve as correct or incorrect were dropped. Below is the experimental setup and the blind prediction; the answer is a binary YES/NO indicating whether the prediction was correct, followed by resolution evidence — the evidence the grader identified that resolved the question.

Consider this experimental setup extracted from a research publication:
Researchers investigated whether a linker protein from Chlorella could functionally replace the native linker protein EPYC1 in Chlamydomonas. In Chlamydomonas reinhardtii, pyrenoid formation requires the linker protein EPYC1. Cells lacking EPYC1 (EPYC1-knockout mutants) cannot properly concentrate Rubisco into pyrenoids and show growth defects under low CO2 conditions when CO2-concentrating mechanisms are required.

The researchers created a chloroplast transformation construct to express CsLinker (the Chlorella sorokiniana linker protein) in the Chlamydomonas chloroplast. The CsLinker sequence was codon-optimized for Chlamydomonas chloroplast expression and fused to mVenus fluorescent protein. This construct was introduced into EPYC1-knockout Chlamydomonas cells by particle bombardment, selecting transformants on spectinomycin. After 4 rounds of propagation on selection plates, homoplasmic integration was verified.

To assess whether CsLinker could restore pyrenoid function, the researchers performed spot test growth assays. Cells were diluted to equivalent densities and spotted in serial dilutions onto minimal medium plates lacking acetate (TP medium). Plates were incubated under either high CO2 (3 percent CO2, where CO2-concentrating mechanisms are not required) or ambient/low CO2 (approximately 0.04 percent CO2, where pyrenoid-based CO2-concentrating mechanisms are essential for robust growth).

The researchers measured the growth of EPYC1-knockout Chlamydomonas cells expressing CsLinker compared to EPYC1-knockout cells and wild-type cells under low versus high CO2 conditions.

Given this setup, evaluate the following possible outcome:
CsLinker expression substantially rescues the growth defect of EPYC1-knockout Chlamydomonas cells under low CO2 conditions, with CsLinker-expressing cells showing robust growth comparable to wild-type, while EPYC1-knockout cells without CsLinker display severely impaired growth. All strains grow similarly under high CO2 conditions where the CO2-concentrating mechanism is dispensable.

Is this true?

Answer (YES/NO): YES